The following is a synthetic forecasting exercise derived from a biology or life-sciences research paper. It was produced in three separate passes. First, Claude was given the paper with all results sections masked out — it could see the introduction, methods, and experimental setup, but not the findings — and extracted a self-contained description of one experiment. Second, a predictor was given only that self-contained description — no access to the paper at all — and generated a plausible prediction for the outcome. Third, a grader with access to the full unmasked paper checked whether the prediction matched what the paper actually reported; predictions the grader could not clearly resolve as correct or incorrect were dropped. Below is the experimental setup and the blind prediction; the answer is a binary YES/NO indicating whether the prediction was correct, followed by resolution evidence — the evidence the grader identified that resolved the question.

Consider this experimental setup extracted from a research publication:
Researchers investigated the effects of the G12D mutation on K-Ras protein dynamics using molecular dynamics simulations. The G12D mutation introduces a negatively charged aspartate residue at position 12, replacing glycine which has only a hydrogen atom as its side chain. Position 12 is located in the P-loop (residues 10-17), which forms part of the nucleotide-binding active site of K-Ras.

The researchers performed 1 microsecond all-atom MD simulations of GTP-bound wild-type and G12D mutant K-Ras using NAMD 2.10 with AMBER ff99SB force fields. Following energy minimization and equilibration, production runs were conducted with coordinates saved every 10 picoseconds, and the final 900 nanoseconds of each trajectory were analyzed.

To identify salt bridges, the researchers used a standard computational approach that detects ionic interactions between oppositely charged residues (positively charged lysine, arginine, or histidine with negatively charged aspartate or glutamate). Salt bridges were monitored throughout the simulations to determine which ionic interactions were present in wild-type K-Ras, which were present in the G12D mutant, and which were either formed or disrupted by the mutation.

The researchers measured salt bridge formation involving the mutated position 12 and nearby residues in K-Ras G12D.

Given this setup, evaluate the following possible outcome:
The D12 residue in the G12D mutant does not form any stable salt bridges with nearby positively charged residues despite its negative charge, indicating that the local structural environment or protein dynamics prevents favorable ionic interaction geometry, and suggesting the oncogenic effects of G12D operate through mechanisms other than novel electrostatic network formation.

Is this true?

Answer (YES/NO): NO